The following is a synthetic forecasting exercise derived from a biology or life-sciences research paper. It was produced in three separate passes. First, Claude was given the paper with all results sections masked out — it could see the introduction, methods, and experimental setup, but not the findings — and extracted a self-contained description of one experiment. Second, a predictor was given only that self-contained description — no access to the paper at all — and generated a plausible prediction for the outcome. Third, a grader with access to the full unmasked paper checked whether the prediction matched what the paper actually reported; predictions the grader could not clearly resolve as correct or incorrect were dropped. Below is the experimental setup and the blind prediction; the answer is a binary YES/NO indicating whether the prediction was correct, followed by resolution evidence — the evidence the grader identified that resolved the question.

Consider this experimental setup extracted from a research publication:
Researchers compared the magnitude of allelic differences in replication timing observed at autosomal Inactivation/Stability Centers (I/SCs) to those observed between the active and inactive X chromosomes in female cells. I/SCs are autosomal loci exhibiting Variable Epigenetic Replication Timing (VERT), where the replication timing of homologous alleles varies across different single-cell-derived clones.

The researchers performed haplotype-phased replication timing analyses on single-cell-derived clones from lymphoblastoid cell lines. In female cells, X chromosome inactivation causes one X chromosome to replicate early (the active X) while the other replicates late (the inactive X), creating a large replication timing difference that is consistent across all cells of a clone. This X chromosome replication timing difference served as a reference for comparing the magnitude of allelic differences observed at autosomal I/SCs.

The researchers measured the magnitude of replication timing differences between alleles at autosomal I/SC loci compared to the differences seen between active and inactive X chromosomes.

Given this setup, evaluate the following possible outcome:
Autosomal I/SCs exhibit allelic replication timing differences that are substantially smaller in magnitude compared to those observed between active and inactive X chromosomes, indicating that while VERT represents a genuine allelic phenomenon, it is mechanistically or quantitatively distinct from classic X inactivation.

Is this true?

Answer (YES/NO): NO